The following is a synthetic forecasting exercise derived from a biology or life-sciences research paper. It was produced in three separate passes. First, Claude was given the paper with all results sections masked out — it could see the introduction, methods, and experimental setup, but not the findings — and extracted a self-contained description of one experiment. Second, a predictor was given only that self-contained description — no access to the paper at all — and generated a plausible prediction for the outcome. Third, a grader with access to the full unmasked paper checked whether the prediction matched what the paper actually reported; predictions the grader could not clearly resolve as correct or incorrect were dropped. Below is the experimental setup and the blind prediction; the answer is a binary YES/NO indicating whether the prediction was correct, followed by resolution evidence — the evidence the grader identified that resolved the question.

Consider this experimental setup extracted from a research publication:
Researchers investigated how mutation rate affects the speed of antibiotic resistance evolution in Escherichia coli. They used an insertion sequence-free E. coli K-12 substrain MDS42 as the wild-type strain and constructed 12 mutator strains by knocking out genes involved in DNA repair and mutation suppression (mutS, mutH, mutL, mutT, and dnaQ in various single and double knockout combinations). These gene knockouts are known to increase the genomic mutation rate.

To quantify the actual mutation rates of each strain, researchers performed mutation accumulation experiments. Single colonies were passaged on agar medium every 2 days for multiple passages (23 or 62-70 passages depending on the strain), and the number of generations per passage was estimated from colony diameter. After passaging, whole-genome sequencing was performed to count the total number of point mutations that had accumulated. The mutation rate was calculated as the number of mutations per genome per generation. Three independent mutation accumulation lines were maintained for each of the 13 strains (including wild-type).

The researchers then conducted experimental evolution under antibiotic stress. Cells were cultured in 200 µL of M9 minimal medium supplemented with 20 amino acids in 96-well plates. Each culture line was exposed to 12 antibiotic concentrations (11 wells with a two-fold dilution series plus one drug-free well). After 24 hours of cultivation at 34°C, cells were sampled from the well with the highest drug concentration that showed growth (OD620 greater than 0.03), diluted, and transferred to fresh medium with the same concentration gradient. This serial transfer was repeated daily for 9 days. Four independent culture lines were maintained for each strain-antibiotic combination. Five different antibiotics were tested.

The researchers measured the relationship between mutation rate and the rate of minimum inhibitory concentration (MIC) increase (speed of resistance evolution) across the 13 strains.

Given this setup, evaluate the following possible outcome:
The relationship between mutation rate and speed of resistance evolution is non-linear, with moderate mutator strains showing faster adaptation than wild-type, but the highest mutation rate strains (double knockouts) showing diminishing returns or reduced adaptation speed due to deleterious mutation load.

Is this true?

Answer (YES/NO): YES